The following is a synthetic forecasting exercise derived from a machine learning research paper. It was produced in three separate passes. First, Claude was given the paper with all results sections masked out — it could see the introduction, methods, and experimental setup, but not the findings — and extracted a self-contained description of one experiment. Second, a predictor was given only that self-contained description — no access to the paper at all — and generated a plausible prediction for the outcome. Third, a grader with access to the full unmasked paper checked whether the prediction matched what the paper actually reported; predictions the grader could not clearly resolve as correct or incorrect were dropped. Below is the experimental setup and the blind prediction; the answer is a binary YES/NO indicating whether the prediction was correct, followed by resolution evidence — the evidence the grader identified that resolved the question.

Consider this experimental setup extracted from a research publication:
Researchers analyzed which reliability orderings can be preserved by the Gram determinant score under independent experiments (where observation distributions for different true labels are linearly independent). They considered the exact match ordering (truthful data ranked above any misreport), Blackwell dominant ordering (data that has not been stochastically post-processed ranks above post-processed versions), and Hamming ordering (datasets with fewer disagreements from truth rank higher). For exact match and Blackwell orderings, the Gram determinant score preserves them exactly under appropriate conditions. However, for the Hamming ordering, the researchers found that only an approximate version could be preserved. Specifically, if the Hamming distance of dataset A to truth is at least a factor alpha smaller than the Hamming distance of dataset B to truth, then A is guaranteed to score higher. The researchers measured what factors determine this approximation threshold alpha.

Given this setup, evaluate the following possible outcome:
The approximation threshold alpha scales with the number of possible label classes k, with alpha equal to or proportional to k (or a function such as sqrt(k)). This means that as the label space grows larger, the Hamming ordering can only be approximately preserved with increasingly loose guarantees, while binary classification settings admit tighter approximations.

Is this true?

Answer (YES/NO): NO